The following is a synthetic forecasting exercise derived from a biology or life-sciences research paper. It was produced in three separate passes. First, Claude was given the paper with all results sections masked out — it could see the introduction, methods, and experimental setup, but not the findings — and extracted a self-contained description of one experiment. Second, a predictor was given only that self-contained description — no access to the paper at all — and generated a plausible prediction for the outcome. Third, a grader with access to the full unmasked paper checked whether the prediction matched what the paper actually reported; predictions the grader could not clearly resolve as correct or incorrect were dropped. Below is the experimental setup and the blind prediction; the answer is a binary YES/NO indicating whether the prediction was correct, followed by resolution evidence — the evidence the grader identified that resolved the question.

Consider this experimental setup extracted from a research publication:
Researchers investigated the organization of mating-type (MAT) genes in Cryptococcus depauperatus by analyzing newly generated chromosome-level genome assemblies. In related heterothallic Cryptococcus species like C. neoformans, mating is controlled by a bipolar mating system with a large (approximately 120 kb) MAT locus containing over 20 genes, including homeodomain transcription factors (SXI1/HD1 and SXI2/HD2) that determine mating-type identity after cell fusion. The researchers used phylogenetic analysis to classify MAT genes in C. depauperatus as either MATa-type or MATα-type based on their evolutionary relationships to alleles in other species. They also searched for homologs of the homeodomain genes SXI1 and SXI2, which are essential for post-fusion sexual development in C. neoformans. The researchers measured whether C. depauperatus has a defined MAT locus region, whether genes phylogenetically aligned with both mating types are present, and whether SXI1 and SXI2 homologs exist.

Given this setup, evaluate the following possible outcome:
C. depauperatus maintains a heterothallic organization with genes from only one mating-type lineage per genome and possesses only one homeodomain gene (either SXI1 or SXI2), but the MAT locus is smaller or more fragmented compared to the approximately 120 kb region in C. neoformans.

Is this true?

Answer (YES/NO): NO